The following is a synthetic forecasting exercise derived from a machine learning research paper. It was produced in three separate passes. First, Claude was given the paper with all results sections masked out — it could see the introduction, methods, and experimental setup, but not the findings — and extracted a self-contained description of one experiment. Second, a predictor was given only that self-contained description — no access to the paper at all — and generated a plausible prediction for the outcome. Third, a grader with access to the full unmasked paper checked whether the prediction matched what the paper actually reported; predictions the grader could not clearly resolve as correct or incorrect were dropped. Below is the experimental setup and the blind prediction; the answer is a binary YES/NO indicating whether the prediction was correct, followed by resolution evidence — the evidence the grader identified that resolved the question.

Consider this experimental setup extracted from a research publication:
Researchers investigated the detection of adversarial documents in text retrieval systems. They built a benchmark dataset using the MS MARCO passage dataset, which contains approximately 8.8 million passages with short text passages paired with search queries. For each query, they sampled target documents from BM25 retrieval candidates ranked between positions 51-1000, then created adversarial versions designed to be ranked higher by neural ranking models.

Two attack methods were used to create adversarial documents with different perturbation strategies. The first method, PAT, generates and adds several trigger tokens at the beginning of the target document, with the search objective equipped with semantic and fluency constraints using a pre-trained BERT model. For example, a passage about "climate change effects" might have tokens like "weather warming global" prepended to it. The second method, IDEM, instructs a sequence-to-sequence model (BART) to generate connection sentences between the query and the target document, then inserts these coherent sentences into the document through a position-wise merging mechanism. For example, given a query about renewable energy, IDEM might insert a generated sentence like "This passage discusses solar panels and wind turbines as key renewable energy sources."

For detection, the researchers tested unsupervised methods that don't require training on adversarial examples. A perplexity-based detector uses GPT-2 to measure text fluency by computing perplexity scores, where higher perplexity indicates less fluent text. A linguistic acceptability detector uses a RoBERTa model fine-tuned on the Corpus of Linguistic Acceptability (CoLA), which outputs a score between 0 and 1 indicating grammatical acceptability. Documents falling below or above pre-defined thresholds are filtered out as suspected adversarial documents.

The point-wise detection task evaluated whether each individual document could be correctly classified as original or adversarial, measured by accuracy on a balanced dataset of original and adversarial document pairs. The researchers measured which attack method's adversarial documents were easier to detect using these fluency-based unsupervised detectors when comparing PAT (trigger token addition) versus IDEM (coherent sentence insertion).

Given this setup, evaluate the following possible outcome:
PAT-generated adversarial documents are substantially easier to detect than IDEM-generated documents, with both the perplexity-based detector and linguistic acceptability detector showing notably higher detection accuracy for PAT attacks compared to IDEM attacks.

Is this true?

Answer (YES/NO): YES